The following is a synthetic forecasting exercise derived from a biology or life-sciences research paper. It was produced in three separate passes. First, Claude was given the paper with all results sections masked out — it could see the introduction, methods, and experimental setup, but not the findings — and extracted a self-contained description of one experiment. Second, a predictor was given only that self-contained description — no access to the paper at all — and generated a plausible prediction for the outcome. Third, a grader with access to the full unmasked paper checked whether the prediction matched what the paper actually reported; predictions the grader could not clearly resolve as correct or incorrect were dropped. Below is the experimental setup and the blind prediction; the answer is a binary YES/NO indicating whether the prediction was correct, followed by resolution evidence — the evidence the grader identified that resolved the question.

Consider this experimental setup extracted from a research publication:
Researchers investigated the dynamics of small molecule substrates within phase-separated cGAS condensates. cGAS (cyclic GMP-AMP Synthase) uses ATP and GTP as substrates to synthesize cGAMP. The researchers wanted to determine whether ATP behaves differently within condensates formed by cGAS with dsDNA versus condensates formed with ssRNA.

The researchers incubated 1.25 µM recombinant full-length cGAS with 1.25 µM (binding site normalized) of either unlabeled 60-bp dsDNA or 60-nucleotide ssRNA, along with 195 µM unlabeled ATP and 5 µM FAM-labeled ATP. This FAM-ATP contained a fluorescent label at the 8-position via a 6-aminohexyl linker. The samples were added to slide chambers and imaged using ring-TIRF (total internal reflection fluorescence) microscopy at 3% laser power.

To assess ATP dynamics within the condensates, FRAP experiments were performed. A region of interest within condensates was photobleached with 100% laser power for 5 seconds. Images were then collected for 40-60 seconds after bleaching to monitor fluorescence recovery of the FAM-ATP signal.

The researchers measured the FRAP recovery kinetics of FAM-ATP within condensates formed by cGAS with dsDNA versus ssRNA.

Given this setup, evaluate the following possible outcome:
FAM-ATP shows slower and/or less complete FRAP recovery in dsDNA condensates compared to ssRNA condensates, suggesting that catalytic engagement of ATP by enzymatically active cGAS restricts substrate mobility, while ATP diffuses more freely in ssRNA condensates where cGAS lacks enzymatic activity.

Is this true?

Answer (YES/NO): YES